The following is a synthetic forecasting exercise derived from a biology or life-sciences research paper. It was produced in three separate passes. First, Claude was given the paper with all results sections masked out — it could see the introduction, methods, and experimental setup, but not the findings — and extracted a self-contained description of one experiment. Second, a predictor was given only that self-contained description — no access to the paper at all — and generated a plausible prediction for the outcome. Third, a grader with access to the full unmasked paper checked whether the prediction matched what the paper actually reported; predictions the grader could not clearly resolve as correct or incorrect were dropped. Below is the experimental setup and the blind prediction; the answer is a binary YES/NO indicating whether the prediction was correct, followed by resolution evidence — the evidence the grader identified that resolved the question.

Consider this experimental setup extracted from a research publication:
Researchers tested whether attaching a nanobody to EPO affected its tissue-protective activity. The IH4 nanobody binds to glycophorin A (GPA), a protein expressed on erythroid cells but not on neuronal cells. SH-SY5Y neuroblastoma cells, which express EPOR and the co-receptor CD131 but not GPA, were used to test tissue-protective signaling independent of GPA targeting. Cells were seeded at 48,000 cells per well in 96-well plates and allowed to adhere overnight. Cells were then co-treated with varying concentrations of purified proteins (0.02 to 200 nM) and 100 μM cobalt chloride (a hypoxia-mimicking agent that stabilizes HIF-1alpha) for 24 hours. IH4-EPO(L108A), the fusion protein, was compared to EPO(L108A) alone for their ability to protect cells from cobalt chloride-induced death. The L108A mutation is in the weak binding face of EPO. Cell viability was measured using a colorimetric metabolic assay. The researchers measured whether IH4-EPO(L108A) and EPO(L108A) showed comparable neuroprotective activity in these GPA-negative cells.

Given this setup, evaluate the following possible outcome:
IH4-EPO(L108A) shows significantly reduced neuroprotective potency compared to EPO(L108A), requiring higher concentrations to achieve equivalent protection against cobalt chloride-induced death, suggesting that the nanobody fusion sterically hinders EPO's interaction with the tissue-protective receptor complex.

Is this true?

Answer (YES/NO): NO